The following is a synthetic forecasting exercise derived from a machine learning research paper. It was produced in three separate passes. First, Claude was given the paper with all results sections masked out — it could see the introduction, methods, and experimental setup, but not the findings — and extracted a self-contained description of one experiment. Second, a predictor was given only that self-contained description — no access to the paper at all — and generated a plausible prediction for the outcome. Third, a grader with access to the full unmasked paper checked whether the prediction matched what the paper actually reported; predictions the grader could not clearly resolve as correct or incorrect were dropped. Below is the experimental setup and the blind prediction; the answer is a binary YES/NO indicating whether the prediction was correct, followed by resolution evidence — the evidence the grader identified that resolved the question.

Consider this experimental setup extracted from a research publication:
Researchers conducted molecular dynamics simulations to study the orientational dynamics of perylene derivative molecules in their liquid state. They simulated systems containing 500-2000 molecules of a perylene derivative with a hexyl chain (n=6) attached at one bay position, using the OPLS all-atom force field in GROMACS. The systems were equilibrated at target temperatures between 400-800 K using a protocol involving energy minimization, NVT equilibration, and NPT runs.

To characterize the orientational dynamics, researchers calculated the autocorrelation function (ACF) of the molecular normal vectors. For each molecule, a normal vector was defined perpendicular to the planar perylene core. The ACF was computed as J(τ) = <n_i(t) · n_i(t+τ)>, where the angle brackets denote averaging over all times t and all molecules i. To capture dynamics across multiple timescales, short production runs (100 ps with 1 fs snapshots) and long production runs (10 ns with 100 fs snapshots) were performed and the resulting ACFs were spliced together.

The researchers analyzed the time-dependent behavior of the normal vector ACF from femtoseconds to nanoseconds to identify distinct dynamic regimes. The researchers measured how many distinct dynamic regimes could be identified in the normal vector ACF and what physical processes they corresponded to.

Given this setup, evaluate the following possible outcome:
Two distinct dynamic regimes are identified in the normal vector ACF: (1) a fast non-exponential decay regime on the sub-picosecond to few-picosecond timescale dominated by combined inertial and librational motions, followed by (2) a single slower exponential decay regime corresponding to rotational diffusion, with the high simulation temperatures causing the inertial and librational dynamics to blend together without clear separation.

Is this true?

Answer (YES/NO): NO